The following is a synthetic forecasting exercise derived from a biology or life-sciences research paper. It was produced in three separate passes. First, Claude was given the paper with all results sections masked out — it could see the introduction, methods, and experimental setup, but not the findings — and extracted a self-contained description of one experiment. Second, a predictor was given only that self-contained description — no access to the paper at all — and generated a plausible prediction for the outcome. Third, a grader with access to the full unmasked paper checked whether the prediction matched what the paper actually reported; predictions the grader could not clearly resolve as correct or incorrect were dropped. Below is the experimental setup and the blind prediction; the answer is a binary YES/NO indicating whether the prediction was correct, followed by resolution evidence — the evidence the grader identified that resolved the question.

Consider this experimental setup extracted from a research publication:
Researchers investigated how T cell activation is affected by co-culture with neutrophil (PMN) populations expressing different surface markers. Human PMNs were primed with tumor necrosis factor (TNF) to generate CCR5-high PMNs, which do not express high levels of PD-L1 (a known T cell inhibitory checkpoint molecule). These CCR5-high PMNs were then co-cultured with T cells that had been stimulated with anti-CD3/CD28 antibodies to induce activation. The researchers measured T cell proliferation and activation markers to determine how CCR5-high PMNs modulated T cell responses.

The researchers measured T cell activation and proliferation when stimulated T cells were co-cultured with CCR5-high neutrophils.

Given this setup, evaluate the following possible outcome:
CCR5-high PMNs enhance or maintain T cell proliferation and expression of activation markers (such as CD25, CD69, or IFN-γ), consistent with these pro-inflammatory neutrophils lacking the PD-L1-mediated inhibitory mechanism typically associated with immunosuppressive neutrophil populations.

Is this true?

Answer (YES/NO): YES